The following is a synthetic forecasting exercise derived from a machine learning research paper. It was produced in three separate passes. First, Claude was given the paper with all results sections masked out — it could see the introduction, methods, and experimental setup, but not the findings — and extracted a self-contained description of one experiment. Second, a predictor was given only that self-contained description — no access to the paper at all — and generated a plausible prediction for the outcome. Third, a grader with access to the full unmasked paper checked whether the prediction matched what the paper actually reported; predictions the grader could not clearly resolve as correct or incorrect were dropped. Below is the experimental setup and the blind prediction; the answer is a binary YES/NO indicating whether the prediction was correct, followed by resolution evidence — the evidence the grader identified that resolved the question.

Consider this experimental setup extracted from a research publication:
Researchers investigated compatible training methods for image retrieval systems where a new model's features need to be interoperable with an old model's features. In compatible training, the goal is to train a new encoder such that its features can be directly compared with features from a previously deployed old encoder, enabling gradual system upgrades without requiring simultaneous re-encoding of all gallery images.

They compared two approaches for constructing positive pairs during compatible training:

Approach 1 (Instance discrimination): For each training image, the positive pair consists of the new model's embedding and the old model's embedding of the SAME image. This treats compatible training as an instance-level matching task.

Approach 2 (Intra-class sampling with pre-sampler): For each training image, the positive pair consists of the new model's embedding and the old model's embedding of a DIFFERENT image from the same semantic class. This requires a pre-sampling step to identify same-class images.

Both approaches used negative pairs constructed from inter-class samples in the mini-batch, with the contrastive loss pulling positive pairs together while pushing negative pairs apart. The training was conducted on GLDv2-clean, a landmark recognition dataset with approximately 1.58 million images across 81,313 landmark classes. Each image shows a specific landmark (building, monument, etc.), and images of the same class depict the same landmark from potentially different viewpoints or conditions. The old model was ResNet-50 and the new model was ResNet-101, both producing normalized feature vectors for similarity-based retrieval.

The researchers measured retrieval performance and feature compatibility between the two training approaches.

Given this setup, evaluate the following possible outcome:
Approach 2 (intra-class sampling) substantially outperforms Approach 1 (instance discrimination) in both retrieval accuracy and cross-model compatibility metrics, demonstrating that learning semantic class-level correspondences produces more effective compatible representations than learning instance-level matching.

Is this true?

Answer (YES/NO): NO